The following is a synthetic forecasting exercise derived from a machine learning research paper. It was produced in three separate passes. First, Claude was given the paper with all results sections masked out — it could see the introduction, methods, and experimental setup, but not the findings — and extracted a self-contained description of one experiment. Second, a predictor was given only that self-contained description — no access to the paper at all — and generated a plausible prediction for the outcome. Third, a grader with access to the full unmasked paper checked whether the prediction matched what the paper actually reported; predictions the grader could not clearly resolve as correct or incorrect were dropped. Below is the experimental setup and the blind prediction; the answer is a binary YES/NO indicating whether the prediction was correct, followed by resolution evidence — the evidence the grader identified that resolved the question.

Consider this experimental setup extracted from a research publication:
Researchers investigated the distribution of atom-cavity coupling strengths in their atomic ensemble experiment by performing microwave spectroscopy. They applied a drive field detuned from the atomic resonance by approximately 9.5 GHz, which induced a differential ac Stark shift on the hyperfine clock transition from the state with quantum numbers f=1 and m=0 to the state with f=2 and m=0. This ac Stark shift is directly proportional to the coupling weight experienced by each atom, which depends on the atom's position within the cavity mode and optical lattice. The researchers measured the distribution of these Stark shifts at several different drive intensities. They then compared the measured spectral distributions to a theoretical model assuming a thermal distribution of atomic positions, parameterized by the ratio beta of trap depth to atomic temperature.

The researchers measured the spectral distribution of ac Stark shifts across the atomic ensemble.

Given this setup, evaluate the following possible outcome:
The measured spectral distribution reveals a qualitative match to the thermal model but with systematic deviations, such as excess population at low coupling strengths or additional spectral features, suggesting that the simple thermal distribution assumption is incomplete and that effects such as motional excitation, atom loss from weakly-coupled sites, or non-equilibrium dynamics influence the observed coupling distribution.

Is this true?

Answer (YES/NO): NO